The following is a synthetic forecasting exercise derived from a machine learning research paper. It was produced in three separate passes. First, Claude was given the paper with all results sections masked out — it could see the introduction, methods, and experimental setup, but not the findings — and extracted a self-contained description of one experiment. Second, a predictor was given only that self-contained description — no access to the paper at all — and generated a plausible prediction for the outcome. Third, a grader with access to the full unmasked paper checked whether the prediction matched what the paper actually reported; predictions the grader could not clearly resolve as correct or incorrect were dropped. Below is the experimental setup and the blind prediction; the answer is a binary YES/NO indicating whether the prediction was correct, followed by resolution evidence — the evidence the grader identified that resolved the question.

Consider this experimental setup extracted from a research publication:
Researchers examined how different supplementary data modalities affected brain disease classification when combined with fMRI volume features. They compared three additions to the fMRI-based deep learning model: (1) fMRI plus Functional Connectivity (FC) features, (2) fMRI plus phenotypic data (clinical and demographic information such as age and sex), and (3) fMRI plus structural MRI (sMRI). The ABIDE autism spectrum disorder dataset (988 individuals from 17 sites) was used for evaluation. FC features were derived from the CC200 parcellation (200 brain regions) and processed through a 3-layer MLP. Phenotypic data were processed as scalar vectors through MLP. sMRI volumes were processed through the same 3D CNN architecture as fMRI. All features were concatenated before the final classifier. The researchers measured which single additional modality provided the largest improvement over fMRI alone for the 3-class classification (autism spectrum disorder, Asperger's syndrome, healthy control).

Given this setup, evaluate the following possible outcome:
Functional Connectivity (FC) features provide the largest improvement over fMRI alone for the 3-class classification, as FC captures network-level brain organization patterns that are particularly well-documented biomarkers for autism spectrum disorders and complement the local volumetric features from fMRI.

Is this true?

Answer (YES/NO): NO